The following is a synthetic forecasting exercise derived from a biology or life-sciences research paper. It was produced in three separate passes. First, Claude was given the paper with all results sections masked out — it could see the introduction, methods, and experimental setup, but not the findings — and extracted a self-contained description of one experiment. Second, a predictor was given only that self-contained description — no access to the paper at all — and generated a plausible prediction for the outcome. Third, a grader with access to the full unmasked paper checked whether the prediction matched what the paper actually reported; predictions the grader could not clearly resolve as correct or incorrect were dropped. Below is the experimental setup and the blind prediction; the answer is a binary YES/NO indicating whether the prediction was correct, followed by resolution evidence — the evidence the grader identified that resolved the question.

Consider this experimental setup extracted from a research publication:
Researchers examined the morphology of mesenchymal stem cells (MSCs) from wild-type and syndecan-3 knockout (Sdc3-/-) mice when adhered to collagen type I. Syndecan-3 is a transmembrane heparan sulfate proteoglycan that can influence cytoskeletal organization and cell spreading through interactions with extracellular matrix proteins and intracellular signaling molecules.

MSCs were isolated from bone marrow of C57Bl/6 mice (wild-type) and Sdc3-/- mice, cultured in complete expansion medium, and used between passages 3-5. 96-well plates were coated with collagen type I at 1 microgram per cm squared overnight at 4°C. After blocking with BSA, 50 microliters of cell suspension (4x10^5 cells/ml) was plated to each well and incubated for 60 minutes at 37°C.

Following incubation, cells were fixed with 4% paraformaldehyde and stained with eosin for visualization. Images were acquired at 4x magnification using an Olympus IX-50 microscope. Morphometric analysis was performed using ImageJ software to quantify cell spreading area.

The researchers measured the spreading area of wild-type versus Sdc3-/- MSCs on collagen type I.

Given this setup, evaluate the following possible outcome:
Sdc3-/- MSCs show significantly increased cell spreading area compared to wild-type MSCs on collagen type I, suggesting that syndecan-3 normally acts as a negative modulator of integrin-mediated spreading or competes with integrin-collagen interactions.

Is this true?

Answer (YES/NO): NO